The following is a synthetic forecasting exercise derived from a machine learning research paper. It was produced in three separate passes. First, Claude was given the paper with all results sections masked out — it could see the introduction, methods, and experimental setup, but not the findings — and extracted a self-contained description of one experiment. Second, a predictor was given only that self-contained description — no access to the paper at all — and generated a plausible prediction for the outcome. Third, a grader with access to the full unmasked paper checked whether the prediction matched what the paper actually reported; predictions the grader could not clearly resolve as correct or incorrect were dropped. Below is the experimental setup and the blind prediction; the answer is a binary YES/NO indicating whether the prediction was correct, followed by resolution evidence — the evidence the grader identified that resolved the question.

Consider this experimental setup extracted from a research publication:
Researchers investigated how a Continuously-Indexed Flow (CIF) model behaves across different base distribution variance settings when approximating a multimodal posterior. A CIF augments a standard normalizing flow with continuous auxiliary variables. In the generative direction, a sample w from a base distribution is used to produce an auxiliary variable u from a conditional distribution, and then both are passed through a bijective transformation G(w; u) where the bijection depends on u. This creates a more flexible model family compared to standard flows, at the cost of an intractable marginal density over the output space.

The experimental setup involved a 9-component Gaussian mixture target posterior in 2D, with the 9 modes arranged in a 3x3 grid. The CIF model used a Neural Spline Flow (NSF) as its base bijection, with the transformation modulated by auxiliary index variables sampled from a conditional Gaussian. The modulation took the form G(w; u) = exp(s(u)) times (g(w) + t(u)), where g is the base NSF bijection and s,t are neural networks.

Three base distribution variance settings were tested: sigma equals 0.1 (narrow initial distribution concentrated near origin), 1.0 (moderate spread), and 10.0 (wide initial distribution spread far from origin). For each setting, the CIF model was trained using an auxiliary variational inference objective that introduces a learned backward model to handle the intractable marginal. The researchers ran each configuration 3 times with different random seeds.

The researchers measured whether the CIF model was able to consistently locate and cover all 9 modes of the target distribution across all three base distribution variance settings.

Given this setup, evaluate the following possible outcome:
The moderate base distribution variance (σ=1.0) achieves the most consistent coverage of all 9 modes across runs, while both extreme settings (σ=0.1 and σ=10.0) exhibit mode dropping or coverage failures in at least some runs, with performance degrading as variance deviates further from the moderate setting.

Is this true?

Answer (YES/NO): NO